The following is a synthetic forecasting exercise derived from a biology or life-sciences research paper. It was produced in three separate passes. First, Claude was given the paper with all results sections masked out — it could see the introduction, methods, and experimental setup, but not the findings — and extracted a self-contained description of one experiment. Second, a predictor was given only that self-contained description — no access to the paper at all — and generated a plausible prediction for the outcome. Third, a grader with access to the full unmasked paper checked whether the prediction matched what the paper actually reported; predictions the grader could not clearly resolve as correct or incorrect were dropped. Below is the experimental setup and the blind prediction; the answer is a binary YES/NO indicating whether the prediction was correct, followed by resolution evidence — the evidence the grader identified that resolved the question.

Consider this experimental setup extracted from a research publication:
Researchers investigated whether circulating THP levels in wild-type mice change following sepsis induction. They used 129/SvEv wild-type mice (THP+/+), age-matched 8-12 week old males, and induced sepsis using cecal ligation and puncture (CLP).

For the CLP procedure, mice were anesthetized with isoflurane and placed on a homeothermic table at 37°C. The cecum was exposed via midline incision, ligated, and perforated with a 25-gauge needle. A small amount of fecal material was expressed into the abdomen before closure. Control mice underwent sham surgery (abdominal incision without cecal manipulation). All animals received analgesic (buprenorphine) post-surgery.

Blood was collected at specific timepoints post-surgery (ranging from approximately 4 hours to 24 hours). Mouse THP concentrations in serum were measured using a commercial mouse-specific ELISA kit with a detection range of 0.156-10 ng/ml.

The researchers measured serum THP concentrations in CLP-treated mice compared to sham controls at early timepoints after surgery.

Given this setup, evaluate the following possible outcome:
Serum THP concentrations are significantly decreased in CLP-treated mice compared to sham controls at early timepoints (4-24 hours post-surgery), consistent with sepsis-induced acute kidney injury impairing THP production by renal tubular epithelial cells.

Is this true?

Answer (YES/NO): NO